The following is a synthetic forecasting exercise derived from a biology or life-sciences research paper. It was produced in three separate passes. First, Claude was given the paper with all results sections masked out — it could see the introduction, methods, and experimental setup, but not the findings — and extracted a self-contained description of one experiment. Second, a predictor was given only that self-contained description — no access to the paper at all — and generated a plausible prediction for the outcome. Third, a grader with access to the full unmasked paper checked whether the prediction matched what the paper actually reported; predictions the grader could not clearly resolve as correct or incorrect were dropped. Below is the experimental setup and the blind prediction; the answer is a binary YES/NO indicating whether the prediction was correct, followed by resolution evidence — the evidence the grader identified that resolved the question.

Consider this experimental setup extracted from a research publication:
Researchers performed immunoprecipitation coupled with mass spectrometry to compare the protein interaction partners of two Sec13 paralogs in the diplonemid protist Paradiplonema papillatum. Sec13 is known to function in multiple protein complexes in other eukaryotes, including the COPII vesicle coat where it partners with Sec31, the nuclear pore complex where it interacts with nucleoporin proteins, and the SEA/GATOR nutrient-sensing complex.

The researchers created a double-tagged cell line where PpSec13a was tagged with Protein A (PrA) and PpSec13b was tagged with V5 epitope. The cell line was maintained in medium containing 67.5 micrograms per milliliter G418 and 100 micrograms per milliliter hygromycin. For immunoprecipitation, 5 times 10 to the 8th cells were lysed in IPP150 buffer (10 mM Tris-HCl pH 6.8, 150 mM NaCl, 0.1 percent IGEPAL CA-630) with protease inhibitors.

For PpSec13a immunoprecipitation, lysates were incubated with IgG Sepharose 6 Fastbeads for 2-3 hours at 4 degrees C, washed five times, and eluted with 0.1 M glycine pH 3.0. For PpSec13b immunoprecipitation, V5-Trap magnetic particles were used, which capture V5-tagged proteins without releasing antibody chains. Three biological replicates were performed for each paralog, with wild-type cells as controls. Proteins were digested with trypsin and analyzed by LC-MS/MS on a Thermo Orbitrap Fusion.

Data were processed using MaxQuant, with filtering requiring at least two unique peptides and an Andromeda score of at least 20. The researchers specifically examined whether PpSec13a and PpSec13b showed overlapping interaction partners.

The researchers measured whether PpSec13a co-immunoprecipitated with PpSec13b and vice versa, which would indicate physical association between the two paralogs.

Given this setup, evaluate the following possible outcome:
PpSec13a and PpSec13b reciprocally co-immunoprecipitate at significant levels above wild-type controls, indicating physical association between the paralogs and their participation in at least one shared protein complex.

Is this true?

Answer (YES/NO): NO